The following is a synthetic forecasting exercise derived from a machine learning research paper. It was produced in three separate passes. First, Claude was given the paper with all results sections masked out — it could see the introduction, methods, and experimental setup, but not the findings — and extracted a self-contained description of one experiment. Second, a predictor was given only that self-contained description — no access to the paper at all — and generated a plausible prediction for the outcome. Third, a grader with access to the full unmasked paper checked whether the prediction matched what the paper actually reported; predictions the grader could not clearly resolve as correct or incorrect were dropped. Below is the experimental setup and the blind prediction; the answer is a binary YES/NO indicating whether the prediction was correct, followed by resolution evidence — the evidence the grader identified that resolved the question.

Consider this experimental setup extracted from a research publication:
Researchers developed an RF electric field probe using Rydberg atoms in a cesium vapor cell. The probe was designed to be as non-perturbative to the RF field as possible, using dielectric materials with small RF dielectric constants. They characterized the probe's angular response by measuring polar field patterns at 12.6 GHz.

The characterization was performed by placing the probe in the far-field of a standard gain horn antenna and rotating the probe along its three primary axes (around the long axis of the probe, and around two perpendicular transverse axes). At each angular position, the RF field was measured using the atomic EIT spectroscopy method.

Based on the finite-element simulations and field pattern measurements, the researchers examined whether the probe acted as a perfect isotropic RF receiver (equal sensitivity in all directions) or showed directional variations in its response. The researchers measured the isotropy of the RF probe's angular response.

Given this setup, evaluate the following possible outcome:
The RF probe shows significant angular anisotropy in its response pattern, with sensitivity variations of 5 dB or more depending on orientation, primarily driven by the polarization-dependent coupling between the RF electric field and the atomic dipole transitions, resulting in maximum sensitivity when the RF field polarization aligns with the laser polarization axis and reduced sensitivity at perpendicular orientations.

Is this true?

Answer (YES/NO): NO